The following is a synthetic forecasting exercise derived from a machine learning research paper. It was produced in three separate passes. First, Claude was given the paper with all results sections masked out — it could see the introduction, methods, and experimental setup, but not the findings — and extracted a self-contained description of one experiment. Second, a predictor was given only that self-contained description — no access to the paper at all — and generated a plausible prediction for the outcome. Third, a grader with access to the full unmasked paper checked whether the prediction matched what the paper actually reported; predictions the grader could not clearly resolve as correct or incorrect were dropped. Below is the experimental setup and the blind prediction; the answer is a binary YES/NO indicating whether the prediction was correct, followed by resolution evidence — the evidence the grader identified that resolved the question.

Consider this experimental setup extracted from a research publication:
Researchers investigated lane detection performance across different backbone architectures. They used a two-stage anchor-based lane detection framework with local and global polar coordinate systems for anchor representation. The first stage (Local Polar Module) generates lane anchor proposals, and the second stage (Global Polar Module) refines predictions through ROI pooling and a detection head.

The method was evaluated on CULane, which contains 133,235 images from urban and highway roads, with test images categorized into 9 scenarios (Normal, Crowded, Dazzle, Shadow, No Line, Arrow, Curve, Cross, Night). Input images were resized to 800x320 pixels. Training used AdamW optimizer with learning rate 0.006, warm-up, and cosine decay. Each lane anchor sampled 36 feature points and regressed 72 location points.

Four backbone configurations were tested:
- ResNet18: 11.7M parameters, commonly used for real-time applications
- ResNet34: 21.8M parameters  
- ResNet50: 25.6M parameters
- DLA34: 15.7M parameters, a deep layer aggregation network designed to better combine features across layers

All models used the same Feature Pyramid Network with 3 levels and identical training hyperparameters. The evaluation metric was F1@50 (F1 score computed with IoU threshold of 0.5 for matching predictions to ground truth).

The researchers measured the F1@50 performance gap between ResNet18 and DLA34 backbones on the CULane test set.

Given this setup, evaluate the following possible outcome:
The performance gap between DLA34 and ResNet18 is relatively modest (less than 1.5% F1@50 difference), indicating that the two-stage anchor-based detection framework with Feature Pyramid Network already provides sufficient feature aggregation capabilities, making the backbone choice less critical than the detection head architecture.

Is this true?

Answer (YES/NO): YES